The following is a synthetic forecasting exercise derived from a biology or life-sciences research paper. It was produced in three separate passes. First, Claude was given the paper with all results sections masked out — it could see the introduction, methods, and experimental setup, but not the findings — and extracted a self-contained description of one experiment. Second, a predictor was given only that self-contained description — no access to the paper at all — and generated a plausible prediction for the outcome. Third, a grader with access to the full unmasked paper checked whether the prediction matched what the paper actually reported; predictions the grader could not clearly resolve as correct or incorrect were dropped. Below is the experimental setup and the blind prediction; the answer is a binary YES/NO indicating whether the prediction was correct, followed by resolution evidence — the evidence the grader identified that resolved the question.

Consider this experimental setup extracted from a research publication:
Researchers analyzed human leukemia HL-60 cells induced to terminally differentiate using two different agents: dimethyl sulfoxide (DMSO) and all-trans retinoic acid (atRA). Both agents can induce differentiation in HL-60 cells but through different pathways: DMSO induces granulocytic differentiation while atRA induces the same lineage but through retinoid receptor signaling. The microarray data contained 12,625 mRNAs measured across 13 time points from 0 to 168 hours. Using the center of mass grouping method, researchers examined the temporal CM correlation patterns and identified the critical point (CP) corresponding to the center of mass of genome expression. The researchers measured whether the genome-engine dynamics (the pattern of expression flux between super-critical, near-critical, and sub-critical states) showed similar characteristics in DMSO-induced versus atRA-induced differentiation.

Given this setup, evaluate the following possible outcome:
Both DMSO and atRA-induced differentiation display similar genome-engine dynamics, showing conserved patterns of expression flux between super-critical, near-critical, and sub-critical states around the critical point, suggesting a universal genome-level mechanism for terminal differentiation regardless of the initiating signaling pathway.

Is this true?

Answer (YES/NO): YES